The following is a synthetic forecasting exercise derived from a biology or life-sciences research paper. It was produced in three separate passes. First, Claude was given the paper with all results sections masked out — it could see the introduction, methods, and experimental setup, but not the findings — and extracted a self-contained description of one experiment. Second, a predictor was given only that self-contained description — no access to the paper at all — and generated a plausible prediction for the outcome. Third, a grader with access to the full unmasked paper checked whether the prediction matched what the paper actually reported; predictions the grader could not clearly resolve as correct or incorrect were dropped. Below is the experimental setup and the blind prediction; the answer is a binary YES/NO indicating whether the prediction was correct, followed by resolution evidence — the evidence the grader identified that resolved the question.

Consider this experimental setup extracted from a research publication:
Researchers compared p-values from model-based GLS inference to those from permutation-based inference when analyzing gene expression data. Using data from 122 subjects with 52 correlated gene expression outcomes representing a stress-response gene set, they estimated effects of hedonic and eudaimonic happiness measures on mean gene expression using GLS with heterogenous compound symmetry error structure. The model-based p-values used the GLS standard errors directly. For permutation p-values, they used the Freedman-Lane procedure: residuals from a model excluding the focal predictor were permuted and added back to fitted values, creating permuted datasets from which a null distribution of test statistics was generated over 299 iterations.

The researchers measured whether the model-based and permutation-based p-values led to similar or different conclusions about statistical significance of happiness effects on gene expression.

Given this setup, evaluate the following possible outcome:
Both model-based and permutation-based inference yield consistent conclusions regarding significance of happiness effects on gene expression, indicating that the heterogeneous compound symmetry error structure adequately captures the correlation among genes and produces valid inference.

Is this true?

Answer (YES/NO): NO